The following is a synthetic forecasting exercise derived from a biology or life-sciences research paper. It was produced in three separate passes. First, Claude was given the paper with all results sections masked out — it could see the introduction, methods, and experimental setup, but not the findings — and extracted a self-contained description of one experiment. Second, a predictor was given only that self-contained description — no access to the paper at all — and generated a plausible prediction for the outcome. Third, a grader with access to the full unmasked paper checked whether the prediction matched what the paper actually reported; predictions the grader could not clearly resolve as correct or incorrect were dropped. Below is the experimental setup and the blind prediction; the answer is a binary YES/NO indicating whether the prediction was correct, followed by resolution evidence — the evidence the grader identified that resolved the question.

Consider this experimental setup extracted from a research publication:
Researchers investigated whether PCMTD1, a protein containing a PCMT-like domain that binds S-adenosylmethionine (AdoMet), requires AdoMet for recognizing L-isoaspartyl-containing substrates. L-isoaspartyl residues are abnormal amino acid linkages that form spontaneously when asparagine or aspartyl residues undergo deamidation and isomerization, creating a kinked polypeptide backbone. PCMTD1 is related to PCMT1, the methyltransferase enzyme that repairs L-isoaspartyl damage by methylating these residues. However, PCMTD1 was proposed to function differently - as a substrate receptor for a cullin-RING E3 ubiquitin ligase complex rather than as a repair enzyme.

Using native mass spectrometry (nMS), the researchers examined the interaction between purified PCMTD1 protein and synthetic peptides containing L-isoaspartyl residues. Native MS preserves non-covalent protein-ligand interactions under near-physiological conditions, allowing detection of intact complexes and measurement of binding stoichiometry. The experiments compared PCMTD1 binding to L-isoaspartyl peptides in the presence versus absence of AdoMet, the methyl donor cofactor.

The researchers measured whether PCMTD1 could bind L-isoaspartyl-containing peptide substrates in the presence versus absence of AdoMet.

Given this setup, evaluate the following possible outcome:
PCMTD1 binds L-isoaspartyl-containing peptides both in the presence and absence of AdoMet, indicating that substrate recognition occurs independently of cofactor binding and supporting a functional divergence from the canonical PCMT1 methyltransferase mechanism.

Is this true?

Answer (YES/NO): NO